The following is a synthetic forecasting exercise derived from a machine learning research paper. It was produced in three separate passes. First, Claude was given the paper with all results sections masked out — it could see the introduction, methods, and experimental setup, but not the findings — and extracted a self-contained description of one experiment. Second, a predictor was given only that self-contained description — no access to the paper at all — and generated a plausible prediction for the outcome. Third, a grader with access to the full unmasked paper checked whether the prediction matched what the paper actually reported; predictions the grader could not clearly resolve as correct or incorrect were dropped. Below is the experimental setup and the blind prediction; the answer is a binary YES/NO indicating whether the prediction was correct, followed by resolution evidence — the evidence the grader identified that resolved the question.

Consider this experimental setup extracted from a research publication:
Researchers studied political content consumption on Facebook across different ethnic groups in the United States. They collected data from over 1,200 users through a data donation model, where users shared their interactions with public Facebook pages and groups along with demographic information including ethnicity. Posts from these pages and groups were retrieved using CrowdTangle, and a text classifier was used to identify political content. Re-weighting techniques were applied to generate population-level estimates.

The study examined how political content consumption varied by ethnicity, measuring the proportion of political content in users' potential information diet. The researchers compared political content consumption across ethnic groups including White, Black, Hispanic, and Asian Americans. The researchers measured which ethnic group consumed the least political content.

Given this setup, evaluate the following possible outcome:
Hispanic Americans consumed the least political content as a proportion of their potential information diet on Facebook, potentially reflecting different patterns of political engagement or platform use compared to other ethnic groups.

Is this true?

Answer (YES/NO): YES